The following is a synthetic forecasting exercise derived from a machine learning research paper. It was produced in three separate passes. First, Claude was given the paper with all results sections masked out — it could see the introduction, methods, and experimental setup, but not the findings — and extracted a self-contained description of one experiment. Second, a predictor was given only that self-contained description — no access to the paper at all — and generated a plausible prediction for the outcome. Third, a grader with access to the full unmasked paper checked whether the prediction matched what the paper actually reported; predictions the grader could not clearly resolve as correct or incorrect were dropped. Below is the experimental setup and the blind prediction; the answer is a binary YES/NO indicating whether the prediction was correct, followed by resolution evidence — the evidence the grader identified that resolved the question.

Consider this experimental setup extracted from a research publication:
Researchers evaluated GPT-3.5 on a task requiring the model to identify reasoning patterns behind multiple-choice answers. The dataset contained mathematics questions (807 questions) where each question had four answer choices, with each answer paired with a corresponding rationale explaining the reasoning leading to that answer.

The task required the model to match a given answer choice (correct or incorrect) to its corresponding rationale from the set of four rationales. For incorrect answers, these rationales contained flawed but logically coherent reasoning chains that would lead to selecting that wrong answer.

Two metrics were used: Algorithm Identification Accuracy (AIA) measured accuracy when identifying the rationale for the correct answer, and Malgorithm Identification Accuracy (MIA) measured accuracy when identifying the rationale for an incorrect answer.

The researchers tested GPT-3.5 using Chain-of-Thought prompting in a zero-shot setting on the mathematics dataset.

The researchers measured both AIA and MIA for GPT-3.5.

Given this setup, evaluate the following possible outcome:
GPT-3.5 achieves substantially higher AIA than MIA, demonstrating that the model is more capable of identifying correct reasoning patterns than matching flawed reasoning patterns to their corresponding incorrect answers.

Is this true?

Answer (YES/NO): YES